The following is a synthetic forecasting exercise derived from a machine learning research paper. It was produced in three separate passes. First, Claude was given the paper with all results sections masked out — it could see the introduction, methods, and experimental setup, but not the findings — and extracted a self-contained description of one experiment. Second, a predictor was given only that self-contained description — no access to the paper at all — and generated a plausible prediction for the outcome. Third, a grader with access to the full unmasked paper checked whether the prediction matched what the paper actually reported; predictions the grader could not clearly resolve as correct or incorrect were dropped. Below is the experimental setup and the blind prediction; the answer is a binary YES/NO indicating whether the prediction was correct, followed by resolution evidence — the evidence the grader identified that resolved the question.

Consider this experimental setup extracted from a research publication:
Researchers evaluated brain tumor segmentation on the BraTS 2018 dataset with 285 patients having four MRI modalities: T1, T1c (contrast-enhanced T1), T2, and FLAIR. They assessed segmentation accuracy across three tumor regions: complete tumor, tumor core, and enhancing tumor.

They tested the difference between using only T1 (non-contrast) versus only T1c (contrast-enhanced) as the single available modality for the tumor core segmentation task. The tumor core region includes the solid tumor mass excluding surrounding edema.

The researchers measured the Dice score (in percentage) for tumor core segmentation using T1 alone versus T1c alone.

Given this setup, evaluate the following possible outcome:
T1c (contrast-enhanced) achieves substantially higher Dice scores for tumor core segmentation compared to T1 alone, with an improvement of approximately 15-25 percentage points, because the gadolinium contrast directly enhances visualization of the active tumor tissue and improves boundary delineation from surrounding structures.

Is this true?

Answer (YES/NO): NO